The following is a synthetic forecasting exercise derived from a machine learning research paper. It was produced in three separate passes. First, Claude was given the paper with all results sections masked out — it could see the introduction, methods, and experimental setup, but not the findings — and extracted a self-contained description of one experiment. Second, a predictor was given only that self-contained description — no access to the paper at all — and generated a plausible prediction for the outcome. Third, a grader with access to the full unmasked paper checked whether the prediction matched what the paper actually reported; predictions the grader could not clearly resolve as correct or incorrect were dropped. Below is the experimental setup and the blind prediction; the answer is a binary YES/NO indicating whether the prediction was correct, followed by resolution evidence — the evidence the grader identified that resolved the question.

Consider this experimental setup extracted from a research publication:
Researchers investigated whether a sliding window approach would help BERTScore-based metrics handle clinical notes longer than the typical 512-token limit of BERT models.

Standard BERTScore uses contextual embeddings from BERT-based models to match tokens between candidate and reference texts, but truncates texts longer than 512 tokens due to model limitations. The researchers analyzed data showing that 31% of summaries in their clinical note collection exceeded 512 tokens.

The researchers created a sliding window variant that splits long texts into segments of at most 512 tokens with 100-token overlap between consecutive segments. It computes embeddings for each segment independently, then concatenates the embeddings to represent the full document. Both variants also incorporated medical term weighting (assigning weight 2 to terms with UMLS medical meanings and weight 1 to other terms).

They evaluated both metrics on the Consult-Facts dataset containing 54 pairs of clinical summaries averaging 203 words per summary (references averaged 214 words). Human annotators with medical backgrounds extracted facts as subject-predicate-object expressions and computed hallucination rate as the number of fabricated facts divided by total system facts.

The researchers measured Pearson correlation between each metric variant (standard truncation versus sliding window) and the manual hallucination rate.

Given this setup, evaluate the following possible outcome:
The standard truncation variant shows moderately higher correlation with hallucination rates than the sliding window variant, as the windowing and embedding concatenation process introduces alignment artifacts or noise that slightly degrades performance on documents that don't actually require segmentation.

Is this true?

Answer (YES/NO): NO